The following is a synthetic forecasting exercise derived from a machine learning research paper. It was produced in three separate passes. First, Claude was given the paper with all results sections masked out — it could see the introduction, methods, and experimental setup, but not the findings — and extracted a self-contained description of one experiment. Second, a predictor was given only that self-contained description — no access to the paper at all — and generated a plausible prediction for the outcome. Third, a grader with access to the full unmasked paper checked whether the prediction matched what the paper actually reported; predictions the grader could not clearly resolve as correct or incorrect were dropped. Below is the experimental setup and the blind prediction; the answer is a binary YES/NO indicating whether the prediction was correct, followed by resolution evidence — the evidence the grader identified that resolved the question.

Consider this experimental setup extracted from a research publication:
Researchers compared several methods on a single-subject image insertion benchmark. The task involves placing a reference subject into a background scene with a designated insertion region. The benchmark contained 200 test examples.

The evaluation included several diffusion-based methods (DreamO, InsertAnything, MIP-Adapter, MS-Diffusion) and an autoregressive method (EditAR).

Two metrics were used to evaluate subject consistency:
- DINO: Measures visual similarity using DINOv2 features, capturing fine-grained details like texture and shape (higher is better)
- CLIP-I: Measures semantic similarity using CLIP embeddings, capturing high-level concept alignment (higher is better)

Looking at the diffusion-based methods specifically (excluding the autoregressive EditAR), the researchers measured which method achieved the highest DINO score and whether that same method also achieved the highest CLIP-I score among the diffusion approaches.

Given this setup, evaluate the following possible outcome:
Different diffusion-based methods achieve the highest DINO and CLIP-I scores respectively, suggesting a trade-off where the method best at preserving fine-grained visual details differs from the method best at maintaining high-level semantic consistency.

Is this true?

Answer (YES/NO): NO